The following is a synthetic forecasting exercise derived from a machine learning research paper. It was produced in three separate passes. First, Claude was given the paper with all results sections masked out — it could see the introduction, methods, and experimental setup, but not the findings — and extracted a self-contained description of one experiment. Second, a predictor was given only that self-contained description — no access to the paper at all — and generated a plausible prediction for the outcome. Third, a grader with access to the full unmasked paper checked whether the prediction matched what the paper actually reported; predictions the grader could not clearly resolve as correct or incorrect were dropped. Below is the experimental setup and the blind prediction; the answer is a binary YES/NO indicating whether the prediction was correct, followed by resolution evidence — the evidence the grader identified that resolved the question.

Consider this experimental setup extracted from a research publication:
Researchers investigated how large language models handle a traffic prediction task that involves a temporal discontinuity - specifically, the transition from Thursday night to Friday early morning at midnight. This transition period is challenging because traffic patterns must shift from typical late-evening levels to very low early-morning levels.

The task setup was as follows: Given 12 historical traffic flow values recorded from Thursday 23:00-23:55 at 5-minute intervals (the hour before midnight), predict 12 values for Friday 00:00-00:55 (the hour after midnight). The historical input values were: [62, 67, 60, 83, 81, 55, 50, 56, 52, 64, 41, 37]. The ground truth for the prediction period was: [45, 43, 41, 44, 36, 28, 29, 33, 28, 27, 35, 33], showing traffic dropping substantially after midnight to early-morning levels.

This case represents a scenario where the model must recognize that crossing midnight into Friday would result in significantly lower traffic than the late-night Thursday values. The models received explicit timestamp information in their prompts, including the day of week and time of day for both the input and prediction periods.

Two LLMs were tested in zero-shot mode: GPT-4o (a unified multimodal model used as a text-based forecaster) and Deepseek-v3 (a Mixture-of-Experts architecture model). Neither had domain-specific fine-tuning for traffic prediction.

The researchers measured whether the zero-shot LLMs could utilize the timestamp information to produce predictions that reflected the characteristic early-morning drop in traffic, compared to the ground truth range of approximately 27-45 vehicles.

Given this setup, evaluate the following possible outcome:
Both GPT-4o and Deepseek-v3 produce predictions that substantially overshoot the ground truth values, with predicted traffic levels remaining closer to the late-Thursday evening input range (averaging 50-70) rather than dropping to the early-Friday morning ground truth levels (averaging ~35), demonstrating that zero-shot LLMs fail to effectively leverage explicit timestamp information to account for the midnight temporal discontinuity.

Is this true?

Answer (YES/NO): YES